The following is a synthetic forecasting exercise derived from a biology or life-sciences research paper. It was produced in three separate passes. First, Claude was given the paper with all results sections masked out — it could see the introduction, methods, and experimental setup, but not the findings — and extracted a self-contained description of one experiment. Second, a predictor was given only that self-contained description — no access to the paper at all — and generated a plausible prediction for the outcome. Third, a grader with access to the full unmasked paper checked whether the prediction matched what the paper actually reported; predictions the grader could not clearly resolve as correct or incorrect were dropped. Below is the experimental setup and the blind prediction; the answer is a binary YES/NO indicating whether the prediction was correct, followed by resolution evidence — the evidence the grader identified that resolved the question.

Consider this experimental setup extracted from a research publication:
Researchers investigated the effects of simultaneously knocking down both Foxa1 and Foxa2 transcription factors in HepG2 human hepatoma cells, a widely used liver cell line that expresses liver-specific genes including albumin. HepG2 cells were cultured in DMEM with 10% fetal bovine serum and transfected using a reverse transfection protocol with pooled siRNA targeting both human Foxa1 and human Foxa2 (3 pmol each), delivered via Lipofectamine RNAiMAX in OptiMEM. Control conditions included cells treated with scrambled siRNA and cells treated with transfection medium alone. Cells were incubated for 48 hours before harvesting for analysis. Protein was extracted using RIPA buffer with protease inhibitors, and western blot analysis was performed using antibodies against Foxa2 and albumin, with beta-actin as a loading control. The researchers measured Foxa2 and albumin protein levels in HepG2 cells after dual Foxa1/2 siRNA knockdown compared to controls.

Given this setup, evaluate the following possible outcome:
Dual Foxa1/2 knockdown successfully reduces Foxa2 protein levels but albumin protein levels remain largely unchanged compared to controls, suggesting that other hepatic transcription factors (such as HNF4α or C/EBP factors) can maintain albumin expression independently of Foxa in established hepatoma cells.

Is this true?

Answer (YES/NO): NO